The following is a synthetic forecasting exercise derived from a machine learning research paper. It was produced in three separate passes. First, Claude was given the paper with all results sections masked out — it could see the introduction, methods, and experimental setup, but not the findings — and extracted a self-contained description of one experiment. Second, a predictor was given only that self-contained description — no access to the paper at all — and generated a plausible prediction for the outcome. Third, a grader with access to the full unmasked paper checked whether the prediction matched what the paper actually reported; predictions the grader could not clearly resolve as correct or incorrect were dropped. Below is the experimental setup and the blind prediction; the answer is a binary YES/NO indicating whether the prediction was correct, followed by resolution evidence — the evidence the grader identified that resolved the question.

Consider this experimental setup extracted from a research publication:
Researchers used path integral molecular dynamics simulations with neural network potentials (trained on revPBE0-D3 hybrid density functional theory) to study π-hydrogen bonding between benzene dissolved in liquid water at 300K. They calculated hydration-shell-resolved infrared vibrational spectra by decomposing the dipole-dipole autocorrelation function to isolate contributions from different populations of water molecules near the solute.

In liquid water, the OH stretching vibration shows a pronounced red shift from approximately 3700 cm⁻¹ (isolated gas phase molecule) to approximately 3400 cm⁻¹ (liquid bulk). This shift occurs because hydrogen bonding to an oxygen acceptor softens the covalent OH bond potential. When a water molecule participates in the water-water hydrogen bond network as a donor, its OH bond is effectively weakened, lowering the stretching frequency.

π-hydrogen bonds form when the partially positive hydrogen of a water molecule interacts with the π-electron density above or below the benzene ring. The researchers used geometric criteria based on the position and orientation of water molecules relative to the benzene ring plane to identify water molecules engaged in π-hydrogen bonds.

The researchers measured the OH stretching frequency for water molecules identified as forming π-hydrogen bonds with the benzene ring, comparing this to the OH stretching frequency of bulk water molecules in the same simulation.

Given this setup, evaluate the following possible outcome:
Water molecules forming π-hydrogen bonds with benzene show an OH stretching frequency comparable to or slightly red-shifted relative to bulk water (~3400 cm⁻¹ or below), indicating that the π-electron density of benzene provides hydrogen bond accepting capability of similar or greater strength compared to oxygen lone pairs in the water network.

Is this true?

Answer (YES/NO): NO